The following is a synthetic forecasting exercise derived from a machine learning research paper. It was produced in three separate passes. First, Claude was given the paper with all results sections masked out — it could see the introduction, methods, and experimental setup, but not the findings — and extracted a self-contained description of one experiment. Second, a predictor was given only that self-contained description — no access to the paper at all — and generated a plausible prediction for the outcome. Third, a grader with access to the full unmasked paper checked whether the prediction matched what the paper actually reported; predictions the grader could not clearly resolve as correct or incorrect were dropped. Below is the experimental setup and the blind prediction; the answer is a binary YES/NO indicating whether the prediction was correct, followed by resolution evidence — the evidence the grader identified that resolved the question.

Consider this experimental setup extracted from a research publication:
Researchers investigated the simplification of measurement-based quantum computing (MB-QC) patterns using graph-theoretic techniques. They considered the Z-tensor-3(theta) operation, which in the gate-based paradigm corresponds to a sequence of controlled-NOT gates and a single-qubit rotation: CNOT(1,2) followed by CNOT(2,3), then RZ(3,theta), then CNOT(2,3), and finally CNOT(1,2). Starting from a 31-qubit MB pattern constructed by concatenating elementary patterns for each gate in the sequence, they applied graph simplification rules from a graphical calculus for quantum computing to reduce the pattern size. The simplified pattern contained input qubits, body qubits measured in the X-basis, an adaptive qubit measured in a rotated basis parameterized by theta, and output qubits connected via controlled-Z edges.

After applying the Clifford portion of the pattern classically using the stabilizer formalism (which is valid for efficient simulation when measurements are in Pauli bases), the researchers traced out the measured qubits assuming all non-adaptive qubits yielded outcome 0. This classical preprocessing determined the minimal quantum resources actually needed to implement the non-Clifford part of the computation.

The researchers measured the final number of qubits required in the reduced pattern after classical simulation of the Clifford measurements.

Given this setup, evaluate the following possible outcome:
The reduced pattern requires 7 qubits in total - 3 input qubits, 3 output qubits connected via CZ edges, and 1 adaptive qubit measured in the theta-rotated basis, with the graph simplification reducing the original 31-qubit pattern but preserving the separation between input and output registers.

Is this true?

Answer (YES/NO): NO